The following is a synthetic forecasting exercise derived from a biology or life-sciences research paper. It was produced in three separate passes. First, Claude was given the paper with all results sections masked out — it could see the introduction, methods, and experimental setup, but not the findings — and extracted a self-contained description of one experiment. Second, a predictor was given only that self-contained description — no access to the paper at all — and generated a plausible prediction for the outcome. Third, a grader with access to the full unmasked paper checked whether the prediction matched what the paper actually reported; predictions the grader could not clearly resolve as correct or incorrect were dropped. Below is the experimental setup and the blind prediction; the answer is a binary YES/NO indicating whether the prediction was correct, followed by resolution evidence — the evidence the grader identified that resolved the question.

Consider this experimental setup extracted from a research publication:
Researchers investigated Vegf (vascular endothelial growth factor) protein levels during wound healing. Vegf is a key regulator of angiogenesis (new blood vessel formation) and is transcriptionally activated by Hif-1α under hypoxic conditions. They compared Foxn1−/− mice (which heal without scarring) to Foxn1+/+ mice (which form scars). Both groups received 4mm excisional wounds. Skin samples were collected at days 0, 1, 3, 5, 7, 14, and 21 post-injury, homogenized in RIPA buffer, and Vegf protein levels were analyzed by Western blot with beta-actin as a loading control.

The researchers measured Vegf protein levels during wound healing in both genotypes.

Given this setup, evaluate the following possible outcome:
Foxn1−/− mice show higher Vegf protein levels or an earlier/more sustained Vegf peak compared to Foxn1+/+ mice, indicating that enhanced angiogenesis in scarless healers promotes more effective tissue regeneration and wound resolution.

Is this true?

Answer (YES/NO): NO